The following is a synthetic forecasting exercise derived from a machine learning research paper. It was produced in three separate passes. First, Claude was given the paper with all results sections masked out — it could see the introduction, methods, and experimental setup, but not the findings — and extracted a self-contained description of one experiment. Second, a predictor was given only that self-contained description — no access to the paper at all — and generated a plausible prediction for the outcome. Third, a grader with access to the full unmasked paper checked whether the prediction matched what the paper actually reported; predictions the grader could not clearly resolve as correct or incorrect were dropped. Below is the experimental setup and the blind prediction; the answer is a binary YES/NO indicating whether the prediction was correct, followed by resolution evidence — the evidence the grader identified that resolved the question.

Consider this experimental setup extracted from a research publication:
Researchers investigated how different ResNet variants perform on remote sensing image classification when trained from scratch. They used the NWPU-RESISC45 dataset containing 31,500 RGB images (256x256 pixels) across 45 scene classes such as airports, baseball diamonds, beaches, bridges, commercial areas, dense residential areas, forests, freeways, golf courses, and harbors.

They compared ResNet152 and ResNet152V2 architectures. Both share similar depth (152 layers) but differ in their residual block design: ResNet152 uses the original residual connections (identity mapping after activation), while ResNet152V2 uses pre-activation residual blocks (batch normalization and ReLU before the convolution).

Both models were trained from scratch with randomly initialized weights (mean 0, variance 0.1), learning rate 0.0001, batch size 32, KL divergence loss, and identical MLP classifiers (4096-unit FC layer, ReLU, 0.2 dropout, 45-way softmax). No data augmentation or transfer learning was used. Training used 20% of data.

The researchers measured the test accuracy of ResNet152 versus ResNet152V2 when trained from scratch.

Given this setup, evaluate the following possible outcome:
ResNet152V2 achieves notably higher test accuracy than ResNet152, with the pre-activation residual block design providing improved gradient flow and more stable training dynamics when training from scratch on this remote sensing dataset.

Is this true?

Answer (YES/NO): NO